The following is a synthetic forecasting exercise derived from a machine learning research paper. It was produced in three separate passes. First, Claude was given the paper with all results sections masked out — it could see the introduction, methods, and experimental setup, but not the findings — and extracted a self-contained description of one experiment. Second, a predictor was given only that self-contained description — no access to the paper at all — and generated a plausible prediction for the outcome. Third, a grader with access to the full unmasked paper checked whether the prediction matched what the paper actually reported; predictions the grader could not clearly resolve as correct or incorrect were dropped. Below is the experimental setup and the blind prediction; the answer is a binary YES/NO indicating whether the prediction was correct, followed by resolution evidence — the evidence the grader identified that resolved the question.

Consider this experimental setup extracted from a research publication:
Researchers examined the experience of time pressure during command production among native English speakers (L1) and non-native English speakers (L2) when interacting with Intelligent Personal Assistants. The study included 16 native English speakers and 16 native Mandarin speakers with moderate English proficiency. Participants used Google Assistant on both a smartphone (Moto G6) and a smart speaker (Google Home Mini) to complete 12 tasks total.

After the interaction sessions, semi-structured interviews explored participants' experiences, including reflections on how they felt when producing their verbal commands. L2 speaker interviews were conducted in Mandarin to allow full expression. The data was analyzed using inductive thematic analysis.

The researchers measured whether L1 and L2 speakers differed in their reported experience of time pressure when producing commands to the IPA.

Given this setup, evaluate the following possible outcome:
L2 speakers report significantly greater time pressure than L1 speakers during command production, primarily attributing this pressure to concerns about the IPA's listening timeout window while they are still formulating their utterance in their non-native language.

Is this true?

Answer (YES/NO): YES